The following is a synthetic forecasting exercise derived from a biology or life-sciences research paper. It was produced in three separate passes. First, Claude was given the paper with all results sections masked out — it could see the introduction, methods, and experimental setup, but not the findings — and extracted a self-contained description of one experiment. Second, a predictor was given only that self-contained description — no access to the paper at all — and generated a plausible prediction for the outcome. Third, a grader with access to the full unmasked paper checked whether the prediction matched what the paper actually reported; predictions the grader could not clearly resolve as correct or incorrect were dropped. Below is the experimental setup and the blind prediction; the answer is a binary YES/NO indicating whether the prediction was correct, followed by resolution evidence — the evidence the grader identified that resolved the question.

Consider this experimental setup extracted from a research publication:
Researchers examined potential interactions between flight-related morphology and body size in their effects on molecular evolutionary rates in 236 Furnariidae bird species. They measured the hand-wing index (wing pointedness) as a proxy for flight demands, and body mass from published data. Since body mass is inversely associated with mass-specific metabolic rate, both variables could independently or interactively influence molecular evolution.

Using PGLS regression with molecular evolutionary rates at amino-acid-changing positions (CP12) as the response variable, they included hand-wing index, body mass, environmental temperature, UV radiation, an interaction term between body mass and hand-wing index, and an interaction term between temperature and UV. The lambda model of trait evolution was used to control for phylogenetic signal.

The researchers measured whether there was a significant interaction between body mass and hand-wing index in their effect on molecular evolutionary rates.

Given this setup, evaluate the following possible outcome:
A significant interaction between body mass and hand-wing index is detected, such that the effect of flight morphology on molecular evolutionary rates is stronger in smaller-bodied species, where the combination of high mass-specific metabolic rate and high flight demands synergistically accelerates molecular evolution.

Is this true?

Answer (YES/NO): YES